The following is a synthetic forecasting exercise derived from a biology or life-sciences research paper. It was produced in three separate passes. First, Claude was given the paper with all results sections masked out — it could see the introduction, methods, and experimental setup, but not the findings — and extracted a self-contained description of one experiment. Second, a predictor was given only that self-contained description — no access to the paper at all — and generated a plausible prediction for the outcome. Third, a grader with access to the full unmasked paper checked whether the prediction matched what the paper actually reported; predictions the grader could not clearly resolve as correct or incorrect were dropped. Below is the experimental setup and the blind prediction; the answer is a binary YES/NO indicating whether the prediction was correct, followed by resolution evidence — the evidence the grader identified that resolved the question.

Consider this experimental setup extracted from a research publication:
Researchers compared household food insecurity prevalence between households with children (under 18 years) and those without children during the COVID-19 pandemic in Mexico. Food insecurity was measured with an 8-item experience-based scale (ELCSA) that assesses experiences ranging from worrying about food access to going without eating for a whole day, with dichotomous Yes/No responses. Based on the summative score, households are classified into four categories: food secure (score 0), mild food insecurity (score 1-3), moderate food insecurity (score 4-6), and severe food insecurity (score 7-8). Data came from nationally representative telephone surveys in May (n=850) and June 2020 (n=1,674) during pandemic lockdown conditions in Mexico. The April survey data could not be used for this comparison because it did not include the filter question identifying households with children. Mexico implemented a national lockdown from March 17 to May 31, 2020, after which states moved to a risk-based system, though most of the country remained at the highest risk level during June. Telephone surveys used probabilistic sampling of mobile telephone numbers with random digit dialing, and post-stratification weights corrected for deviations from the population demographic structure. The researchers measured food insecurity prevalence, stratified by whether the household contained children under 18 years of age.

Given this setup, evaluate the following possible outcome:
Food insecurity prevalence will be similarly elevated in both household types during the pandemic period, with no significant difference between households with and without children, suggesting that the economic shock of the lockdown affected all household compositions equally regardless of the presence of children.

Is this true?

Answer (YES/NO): NO